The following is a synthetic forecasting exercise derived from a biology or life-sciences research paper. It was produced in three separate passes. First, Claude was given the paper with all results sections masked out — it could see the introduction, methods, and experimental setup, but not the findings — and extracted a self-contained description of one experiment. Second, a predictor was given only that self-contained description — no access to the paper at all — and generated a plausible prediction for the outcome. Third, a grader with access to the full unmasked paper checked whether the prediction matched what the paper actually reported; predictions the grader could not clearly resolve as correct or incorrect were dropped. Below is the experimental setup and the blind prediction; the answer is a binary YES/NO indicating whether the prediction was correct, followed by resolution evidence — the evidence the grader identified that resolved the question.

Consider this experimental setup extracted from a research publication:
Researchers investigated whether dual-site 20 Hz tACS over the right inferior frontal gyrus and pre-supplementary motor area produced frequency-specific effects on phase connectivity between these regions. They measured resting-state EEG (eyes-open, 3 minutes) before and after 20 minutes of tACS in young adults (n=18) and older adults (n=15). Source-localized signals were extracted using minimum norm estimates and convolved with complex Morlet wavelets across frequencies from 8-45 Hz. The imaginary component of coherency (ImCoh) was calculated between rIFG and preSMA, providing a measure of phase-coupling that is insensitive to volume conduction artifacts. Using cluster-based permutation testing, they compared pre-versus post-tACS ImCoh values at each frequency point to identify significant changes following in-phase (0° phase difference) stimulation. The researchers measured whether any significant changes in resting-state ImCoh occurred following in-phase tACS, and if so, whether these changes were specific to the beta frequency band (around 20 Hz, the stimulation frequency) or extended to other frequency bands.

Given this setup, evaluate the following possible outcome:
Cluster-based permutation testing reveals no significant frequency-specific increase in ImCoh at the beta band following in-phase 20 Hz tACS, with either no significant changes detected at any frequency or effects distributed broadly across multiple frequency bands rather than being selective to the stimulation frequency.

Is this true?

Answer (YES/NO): YES